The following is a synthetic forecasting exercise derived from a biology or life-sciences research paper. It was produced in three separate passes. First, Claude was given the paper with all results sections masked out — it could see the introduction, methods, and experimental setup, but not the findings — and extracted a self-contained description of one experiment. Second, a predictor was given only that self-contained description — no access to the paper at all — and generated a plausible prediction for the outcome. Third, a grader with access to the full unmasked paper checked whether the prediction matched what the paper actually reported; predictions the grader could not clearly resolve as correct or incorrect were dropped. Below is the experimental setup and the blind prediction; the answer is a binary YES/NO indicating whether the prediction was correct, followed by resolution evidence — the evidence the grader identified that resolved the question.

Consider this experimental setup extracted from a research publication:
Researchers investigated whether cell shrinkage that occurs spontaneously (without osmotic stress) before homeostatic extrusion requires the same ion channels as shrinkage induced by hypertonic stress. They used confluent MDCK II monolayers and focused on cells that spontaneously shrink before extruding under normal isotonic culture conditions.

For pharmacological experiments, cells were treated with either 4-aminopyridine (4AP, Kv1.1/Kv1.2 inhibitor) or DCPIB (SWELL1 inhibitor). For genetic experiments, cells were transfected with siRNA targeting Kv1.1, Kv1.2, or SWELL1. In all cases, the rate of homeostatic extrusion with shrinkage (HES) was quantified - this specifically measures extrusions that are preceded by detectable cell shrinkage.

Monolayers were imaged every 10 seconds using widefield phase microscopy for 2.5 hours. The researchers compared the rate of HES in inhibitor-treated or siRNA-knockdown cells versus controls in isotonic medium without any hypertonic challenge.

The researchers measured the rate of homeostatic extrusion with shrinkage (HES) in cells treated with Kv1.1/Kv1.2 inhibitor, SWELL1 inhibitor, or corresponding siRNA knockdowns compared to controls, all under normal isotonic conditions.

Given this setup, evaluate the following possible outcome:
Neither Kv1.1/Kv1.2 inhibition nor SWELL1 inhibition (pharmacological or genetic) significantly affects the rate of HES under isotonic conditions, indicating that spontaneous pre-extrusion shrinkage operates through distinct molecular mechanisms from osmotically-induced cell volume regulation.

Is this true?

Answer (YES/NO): NO